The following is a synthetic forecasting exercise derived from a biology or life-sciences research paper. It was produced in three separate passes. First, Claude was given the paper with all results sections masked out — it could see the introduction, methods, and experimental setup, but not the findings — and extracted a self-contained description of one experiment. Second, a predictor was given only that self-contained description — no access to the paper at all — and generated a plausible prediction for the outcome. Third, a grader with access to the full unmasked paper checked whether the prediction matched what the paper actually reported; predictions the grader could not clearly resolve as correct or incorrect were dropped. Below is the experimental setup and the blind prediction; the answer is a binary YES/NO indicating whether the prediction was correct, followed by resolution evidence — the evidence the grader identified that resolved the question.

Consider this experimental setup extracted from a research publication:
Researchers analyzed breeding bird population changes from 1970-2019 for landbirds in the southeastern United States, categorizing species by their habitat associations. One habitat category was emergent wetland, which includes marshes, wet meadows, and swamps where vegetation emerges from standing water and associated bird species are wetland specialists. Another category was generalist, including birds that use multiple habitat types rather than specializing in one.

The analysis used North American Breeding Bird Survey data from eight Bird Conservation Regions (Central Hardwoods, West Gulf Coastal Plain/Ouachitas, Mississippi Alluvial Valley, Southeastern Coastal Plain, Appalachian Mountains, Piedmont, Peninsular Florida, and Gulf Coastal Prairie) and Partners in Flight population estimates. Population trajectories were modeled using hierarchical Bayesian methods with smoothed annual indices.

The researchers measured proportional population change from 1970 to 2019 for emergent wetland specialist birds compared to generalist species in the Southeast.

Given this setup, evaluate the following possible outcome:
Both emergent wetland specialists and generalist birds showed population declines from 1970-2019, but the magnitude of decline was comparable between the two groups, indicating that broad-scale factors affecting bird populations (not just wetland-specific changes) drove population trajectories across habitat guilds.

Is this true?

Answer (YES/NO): NO